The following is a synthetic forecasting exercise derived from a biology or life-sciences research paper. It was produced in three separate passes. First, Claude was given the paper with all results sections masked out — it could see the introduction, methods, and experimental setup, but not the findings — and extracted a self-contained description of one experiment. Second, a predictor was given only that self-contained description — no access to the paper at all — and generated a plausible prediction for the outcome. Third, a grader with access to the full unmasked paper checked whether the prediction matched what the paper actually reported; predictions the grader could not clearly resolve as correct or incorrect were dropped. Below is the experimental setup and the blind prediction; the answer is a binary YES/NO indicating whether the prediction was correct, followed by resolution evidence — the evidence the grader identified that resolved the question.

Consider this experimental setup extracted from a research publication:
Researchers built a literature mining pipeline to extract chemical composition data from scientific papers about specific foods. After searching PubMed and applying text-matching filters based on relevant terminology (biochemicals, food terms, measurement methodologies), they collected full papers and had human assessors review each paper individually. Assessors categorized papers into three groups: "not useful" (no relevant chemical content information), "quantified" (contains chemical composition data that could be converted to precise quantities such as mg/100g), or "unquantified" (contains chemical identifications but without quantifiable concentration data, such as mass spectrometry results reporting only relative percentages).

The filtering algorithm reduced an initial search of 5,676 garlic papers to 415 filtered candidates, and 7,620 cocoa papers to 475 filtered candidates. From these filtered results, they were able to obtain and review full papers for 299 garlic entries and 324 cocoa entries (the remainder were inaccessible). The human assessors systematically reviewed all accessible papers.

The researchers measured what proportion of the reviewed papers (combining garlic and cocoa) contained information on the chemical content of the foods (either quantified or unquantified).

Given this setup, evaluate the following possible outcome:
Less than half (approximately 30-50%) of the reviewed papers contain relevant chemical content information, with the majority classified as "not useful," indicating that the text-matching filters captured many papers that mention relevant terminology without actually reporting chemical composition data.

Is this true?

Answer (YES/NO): NO